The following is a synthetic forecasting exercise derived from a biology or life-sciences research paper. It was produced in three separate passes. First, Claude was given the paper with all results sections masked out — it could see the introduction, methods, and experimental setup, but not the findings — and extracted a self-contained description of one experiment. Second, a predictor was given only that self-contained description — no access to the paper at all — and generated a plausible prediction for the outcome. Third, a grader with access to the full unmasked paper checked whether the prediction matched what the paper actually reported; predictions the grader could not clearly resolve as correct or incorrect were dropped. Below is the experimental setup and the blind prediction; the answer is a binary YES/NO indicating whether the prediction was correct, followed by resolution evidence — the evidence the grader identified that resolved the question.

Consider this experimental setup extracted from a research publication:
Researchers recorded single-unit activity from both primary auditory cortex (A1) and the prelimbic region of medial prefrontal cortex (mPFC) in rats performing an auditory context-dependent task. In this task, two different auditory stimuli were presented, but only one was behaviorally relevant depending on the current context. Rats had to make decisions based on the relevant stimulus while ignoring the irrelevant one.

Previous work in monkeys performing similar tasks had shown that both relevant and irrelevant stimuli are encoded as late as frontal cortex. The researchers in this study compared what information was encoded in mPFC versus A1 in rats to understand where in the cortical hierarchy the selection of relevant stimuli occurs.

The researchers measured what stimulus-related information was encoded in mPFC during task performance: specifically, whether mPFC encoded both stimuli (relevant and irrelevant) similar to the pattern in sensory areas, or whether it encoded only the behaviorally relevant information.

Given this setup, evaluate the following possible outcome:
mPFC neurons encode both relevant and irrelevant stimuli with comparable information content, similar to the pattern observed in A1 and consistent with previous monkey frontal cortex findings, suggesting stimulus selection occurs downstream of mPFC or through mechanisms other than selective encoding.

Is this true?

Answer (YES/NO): NO